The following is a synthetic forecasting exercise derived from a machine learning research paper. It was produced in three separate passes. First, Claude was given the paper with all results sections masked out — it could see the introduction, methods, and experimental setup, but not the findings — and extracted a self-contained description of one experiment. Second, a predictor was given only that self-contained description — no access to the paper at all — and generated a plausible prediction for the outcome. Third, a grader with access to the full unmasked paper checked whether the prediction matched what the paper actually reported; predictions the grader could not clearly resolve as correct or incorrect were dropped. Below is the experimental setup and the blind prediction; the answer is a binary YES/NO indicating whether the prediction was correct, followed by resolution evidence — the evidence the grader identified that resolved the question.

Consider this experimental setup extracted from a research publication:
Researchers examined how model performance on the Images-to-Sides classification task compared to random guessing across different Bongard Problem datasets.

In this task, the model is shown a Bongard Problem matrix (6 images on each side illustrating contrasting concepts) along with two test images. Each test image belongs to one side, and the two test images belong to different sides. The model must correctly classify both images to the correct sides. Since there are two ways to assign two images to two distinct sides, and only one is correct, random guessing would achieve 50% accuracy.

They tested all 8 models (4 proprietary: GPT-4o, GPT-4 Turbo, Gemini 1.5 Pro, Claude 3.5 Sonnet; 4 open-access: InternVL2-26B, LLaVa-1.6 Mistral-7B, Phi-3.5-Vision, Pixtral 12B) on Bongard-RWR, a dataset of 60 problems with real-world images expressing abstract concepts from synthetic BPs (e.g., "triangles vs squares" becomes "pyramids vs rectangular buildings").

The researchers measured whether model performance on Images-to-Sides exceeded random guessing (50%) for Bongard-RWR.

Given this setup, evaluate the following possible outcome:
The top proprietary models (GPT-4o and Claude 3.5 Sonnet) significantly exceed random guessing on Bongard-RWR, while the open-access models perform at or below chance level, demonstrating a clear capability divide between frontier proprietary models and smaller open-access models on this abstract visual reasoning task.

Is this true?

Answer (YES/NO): NO